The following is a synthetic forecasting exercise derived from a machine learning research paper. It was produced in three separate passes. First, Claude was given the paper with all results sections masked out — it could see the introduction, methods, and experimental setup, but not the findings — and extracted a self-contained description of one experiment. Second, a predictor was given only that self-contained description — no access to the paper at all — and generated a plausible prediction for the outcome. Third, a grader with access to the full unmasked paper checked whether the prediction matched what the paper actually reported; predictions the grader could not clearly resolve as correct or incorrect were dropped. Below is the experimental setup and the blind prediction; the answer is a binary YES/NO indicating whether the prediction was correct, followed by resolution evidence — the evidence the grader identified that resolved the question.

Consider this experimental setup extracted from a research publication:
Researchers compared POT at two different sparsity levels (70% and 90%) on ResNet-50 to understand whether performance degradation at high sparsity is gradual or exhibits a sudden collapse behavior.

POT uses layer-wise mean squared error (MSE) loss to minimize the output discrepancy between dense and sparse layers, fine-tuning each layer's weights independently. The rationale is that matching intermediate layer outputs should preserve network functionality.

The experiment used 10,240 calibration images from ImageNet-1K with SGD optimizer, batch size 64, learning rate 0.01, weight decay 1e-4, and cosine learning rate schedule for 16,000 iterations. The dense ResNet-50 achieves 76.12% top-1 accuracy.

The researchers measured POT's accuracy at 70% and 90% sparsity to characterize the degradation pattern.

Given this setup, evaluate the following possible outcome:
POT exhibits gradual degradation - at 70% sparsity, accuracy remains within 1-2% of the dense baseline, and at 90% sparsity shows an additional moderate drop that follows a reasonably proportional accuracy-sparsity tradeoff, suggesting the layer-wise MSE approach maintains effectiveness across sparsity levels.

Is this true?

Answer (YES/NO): NO